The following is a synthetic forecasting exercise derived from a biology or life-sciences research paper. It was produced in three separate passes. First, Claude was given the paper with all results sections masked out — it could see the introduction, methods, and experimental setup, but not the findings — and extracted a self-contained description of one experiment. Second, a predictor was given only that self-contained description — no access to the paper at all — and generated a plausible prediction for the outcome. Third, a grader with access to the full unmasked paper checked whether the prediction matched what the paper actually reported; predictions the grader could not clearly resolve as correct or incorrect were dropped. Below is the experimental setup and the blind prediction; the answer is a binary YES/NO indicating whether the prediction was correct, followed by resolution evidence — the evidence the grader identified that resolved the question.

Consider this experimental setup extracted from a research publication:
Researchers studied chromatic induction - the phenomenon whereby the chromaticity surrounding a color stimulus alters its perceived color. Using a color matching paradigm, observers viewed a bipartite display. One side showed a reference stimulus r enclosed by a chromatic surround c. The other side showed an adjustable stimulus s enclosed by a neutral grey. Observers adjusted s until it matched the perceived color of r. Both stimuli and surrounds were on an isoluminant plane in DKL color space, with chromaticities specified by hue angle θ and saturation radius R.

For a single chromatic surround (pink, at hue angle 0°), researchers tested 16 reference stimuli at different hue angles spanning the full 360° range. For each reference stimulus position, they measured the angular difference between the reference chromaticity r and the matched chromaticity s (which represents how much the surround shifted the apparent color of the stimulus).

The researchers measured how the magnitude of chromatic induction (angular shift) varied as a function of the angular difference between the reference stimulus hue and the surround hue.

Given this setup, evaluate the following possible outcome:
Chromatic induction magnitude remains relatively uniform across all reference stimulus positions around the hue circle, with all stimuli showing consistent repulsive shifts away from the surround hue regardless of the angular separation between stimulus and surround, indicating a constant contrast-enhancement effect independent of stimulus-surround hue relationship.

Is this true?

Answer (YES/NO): NO